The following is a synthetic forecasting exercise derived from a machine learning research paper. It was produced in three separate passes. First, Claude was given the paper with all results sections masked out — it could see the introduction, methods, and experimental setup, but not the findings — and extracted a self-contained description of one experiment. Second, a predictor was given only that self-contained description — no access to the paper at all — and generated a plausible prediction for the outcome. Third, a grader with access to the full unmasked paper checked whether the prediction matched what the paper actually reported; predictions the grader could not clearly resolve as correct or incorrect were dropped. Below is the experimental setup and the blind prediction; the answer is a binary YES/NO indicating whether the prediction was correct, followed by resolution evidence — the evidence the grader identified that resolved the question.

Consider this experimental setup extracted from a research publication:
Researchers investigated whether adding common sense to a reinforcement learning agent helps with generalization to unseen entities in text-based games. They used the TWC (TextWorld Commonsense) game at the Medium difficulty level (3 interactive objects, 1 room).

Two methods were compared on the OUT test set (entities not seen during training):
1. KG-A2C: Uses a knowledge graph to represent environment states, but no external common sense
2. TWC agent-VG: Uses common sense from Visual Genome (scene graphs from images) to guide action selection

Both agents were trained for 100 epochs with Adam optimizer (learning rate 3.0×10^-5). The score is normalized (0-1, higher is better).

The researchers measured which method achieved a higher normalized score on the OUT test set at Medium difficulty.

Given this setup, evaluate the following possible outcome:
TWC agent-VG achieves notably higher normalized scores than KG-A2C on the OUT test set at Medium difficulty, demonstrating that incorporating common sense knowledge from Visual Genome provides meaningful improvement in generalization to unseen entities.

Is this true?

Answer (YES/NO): NO